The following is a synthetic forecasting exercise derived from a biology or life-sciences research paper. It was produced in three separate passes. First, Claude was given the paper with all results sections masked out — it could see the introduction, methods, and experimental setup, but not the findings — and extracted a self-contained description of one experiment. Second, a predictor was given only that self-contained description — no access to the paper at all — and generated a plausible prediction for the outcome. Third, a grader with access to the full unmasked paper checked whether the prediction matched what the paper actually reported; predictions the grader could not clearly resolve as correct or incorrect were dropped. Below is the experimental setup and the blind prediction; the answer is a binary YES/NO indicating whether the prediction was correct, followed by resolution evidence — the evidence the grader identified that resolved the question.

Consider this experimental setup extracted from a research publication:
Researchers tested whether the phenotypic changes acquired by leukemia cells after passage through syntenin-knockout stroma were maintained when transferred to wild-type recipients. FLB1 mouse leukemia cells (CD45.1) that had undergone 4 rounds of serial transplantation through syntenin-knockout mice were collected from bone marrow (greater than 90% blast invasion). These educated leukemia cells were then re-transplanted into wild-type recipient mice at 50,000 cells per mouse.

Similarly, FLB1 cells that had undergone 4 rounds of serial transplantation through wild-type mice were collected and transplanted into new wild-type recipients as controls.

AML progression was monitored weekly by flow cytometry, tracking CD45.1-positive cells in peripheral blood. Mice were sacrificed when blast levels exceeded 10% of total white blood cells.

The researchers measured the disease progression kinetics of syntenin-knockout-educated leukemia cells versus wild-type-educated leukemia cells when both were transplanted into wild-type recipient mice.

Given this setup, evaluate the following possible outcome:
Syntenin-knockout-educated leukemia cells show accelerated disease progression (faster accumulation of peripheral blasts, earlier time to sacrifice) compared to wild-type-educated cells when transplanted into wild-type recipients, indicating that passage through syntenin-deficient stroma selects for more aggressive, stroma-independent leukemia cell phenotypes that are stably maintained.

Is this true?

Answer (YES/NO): YES